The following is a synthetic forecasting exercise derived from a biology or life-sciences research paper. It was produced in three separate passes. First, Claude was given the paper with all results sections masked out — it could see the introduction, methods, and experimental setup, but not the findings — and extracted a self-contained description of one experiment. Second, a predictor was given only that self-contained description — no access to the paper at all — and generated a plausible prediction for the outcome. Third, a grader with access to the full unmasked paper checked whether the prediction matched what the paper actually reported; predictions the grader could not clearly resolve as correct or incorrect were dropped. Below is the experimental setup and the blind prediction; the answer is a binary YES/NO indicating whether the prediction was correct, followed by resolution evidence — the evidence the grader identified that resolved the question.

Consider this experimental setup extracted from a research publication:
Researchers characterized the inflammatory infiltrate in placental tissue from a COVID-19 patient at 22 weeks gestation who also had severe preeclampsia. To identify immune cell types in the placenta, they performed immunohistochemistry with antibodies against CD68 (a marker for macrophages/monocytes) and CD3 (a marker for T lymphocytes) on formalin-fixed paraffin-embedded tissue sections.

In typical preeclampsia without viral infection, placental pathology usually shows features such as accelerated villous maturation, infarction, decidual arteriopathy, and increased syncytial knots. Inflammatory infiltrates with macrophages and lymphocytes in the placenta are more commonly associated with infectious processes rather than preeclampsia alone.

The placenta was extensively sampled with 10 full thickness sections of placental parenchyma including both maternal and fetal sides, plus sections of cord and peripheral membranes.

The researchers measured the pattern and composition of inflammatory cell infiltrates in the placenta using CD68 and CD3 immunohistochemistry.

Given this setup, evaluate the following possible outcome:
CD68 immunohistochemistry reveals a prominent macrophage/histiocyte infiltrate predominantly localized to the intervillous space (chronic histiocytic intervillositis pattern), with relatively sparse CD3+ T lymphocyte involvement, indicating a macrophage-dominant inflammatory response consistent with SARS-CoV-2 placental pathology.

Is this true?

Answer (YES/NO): YES